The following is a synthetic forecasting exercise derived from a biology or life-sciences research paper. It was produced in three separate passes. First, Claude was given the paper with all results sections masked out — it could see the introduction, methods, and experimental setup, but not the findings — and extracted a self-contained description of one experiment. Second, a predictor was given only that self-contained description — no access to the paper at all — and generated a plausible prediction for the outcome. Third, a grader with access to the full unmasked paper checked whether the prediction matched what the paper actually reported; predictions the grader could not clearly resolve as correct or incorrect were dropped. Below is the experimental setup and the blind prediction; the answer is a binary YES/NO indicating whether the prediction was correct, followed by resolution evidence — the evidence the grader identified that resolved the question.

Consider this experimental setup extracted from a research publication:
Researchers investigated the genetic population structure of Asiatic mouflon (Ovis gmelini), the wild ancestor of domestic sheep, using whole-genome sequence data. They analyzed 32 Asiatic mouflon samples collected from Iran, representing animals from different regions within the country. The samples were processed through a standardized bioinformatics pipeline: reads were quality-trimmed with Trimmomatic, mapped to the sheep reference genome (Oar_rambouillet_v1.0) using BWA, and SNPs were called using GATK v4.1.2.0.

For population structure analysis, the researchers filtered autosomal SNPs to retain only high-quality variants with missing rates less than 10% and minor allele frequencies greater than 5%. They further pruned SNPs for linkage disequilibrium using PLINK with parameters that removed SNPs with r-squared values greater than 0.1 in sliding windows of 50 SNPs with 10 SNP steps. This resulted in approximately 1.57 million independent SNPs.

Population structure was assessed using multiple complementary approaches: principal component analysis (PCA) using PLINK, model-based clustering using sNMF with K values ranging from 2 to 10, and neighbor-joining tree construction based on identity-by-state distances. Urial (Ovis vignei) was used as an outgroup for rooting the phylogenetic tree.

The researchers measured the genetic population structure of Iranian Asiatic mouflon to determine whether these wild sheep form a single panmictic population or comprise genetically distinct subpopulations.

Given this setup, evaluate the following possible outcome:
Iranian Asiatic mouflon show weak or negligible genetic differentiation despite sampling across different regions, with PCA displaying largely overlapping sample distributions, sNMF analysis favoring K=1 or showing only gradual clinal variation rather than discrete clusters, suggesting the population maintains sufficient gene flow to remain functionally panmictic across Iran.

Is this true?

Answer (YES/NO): NO